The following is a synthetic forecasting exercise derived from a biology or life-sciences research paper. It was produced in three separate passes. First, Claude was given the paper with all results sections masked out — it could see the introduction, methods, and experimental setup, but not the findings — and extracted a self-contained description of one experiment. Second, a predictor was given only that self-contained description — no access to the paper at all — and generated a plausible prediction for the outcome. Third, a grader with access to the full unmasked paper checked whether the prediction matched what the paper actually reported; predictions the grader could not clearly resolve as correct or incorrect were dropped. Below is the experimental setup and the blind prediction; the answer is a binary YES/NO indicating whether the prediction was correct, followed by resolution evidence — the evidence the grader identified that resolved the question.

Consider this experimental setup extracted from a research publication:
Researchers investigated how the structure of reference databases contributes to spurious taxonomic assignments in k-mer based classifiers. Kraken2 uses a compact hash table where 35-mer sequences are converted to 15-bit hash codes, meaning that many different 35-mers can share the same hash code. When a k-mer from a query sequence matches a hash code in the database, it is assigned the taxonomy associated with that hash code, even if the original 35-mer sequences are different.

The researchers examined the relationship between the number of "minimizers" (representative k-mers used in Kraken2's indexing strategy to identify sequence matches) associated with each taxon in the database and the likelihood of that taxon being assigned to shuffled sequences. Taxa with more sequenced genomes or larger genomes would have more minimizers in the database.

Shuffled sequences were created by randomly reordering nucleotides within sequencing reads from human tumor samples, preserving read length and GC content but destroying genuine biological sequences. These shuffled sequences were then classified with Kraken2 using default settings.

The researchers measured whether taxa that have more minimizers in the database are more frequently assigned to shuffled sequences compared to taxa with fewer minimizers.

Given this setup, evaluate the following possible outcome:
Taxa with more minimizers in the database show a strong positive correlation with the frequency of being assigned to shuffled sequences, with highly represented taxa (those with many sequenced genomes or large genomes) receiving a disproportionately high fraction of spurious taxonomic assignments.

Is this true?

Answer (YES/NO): YES